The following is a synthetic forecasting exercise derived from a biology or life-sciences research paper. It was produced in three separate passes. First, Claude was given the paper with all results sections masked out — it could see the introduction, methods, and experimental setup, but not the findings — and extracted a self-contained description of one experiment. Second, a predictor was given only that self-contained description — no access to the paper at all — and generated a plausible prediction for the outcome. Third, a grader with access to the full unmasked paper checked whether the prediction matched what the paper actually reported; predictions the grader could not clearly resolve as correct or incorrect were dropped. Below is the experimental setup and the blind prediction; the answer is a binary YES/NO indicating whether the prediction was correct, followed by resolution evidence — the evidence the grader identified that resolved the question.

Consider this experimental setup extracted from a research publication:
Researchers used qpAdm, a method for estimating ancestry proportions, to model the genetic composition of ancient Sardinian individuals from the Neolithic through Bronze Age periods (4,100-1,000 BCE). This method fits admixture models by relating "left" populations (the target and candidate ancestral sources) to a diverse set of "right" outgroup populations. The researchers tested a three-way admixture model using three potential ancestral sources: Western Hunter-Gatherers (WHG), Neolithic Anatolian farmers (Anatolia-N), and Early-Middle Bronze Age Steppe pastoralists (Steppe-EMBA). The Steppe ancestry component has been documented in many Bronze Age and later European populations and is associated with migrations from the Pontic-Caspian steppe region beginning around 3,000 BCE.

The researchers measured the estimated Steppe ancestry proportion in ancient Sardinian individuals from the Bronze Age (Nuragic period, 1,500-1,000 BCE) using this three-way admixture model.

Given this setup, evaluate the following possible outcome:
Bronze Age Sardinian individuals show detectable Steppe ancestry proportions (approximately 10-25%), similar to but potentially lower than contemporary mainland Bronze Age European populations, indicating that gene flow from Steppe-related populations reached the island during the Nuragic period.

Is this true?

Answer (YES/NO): NO